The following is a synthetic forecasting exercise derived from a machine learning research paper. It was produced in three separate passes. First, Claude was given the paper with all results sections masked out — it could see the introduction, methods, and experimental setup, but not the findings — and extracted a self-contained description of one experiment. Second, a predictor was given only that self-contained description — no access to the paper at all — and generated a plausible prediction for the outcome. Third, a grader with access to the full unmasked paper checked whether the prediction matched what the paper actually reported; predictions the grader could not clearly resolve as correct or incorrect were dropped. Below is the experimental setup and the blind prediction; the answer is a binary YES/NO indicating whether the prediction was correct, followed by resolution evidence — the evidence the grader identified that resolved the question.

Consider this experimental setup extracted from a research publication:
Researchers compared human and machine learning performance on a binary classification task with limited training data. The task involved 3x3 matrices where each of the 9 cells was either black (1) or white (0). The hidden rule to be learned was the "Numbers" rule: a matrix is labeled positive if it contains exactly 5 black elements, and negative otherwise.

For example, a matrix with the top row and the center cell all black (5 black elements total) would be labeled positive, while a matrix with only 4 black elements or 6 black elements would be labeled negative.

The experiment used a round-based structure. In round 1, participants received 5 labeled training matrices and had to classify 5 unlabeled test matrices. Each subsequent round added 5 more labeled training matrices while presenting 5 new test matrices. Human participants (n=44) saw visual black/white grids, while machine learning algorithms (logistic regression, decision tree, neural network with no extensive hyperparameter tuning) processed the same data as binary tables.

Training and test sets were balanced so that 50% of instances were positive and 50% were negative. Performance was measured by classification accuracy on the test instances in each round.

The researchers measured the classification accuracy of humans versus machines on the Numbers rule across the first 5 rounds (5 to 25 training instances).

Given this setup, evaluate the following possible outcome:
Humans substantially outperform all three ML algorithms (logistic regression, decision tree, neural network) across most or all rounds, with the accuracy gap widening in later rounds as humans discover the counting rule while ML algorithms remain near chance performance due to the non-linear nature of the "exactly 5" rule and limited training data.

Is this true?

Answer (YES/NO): YES